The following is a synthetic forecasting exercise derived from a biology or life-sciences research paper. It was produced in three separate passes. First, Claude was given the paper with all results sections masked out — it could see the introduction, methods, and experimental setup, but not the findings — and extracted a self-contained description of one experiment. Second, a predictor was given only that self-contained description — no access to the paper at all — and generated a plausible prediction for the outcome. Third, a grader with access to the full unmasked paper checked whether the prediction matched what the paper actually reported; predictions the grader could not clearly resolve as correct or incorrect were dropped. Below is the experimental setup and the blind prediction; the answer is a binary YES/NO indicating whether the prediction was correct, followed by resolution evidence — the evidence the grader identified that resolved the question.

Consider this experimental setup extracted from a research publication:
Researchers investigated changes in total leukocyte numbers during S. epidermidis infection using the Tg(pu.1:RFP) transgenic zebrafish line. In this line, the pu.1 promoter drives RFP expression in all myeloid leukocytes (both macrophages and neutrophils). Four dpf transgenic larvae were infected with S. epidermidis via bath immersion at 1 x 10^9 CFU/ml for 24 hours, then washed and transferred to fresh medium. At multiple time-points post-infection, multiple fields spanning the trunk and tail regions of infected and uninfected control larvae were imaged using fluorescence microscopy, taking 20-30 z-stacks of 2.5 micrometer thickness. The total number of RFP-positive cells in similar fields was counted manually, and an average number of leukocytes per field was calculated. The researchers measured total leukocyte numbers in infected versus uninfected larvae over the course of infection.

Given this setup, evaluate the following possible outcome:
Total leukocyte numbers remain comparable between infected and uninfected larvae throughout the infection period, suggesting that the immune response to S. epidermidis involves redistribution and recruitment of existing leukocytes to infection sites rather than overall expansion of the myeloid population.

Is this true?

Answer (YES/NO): NO